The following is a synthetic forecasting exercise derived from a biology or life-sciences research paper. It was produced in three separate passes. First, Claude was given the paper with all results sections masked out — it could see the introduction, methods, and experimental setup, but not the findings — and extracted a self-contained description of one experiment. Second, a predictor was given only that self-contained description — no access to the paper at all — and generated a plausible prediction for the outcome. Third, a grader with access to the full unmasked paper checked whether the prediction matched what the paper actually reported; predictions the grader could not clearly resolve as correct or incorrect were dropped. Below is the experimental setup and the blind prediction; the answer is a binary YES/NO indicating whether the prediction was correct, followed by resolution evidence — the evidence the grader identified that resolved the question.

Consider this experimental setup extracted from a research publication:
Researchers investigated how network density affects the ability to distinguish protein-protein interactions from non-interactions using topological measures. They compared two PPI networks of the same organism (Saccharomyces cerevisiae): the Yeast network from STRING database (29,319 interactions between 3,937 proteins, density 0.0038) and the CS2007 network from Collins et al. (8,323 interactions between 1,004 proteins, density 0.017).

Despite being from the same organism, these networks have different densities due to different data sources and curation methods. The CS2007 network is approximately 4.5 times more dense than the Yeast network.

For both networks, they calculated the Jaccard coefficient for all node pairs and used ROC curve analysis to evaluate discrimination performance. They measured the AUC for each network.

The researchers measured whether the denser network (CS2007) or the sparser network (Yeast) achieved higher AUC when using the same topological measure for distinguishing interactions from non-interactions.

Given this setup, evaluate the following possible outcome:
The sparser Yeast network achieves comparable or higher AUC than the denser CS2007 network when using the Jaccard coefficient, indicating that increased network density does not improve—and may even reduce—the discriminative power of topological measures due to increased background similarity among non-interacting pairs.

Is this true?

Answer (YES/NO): NO